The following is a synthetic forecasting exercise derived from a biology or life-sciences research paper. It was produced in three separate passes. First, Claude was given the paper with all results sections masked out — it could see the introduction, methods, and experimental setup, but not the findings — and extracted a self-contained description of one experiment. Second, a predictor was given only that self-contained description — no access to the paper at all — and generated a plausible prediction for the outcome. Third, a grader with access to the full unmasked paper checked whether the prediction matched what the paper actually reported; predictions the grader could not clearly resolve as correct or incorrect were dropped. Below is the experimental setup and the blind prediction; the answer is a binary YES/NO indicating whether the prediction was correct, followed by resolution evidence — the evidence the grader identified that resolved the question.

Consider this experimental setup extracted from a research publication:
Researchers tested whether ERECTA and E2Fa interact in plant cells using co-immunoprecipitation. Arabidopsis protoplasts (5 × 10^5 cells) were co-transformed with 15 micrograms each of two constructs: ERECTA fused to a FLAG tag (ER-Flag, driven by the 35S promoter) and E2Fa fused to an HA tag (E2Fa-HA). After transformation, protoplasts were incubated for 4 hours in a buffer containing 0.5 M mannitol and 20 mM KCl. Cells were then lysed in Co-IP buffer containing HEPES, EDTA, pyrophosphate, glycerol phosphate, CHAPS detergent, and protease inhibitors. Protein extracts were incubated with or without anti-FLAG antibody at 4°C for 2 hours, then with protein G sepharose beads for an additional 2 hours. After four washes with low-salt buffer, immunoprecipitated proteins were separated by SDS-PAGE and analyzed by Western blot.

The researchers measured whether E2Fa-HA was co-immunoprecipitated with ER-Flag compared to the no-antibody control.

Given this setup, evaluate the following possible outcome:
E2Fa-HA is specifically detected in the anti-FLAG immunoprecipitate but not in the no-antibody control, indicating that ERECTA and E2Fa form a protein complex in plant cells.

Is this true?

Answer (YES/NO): YES